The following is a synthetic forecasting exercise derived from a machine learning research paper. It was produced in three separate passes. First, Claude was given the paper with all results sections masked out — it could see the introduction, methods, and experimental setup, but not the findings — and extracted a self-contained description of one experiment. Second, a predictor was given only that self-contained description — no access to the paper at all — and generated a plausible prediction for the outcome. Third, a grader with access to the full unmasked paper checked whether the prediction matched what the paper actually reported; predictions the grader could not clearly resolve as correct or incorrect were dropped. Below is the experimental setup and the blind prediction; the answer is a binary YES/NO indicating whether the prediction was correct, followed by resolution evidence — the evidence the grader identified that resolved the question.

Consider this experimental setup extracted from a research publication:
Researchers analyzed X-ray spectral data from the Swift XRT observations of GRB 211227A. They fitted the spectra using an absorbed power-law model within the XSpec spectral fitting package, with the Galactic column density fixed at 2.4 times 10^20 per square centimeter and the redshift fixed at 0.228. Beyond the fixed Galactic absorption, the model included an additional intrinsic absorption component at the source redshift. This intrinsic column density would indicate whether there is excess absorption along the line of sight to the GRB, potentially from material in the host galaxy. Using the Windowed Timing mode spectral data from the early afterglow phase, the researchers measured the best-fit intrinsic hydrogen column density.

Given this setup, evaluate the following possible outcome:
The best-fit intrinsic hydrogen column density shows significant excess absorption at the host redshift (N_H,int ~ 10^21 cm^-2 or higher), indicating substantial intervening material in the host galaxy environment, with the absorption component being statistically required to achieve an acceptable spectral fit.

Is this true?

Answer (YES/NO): YES